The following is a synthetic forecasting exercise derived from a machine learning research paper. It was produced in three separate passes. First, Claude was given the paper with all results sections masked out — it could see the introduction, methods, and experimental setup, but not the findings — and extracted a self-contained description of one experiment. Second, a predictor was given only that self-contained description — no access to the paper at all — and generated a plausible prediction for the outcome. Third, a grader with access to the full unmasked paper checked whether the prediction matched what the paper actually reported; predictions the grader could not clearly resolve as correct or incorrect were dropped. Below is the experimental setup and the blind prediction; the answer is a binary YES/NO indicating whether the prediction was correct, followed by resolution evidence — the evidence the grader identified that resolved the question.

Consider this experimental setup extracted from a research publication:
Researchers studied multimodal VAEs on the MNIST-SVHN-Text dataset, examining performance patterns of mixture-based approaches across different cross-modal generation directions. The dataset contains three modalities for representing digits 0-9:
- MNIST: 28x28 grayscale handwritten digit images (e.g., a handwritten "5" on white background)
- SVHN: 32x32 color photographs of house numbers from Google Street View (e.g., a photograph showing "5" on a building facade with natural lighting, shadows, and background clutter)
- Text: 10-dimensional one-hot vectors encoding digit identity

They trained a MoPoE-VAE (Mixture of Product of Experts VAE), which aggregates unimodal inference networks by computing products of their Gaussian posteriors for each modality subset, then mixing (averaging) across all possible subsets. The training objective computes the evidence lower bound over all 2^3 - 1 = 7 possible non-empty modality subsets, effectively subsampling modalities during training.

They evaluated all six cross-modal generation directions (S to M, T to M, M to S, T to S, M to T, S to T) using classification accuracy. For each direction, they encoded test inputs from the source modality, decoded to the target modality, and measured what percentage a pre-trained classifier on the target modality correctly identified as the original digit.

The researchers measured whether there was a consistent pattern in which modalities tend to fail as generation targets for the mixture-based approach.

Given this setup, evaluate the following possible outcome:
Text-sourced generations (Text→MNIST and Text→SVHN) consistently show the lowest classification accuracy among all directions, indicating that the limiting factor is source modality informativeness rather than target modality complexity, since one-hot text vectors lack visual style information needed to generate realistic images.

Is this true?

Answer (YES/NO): NO